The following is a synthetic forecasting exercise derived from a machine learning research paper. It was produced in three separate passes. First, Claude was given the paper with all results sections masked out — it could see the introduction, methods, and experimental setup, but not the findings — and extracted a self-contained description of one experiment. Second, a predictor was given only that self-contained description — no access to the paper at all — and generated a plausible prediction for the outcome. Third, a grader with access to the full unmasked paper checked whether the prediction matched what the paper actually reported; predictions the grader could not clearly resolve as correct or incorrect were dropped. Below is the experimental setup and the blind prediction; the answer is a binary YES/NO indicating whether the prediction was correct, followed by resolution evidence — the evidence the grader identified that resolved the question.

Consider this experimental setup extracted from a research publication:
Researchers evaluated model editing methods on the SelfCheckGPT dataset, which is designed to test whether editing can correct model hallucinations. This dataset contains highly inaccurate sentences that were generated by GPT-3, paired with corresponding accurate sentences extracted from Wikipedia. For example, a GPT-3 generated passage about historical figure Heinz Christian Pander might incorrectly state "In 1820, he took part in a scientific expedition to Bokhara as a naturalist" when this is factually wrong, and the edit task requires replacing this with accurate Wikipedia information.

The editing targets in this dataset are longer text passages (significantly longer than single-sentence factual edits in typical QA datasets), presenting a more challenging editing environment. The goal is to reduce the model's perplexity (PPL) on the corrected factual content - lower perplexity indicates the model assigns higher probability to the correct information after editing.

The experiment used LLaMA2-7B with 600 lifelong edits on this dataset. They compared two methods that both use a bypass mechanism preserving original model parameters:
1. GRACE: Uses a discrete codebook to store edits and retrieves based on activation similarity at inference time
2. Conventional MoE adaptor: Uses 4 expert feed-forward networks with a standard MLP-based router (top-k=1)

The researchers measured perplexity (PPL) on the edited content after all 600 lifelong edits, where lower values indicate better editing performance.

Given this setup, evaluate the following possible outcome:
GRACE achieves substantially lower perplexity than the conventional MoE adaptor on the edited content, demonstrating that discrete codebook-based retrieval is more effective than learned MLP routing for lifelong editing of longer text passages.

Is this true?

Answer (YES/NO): NO